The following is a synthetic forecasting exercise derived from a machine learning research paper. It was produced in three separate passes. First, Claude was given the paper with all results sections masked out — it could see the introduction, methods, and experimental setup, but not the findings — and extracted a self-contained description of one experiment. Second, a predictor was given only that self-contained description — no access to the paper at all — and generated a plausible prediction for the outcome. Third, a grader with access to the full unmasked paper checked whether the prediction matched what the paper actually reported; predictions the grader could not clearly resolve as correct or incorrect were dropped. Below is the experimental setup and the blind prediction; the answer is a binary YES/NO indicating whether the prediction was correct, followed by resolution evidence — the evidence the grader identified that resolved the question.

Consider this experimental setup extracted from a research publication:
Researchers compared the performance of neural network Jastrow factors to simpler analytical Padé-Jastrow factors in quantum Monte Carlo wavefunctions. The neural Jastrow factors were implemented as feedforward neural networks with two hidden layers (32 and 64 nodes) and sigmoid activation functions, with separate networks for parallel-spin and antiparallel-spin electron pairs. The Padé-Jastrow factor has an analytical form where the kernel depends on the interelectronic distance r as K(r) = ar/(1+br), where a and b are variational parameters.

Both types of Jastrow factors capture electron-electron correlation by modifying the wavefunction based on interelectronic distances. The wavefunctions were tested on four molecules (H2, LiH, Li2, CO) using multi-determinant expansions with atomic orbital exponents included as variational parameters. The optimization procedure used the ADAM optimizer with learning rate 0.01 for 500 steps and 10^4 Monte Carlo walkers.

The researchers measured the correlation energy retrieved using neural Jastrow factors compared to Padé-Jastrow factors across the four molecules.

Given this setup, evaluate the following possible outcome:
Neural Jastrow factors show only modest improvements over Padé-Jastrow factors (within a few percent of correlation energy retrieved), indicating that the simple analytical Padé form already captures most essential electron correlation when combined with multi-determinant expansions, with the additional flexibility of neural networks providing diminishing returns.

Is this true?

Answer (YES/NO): NO